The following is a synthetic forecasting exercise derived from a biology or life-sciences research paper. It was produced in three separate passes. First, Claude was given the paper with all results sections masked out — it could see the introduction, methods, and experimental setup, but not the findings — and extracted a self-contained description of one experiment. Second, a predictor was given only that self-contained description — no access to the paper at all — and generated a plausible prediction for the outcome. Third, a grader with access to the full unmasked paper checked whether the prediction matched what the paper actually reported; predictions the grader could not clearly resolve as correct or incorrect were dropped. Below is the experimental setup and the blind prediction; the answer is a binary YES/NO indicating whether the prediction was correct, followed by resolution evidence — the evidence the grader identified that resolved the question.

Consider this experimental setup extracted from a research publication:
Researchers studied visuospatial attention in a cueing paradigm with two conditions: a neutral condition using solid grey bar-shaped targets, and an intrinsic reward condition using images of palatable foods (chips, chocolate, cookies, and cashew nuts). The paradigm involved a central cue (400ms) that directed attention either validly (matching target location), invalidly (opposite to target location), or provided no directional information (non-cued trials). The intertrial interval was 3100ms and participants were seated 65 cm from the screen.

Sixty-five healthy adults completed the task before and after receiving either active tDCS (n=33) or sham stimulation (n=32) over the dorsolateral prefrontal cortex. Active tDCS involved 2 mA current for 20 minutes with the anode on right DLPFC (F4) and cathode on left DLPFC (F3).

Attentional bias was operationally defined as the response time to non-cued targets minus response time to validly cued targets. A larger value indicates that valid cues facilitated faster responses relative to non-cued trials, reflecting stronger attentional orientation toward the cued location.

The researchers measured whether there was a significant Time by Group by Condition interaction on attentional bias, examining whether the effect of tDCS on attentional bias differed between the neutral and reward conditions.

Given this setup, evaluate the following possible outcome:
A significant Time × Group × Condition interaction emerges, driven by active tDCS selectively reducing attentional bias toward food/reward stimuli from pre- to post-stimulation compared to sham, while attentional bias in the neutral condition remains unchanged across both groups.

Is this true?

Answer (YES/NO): NO